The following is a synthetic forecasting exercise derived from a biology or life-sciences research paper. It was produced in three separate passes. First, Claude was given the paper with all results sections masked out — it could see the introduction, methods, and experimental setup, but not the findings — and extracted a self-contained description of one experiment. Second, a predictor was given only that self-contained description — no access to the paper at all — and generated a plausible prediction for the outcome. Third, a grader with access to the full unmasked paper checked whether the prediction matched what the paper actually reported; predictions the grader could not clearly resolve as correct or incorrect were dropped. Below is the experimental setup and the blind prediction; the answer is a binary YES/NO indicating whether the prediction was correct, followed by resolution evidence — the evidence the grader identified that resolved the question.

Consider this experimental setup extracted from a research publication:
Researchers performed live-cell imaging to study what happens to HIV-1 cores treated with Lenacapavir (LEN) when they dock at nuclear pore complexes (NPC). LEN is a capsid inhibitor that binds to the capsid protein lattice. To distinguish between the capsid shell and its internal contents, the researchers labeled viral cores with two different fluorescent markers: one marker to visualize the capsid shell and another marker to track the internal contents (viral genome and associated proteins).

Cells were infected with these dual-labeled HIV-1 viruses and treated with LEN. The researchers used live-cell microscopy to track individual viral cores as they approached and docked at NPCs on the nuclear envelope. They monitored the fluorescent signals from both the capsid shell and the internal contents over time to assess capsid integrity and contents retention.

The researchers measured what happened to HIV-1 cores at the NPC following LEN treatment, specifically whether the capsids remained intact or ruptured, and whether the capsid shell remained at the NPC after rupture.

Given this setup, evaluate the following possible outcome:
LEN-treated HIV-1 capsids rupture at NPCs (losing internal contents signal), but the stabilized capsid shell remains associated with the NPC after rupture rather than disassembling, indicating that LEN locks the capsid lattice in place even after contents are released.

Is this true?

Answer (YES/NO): YES